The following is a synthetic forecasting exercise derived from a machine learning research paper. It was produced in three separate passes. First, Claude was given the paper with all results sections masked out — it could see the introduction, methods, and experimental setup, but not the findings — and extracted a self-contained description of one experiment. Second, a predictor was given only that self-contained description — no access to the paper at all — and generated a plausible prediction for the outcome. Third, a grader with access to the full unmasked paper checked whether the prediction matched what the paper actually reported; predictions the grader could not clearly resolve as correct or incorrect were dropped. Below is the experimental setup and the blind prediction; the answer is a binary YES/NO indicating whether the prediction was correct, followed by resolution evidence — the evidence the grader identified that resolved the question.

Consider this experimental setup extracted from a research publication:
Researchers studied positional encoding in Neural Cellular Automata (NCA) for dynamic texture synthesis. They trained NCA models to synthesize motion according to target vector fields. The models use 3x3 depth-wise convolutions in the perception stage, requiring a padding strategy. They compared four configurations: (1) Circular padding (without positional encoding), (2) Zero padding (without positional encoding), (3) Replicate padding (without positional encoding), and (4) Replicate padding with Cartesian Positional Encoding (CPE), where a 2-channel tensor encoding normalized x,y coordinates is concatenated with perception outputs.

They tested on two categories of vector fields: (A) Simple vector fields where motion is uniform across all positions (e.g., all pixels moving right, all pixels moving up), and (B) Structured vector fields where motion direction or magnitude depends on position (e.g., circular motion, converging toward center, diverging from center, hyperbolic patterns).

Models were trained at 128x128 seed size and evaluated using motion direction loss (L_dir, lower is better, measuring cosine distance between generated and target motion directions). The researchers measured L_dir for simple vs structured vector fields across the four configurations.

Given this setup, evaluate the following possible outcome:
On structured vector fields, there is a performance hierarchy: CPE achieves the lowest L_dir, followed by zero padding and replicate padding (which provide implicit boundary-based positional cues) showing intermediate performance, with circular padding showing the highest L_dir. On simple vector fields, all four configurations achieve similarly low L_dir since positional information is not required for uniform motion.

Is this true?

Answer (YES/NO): YES